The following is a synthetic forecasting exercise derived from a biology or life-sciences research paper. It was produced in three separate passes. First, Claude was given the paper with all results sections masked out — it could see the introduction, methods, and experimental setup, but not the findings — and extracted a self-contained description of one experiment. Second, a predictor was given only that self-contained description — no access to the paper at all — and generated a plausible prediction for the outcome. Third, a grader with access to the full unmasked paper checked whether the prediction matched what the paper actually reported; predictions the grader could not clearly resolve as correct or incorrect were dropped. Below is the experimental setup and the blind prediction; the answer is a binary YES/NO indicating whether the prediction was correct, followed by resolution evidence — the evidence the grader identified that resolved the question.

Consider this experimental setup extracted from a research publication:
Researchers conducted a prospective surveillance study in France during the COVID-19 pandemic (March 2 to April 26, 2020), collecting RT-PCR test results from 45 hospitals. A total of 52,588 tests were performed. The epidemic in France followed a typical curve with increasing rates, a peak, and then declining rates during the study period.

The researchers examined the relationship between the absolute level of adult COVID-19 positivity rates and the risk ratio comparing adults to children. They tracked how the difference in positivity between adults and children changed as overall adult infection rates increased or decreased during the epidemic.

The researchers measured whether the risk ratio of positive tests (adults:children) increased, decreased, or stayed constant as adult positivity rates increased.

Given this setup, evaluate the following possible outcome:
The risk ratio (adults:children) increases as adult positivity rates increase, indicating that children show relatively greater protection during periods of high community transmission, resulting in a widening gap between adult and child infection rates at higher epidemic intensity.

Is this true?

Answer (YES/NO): NO